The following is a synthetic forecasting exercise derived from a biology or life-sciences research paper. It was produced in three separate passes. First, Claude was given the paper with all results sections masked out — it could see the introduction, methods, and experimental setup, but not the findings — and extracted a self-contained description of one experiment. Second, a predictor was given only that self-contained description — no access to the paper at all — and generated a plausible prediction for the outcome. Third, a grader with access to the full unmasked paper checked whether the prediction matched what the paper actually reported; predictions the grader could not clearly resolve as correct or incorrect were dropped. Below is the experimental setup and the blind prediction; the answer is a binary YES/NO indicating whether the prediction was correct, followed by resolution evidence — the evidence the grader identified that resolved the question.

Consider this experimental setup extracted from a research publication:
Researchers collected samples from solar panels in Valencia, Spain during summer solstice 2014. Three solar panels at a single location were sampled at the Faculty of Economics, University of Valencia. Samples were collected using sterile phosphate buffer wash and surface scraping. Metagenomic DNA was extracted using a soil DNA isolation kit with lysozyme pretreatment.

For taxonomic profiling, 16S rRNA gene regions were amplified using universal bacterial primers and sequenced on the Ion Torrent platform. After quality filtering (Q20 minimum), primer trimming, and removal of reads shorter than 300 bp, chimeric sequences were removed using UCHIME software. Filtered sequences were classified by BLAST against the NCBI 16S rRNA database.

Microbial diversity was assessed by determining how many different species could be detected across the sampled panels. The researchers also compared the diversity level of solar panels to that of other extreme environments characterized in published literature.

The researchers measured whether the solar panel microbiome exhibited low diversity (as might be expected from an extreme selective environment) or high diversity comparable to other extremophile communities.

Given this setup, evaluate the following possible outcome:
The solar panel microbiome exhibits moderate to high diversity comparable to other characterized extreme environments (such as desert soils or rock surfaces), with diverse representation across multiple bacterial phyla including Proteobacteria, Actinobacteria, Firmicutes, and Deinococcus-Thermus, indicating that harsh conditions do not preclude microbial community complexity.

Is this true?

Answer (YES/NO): YES